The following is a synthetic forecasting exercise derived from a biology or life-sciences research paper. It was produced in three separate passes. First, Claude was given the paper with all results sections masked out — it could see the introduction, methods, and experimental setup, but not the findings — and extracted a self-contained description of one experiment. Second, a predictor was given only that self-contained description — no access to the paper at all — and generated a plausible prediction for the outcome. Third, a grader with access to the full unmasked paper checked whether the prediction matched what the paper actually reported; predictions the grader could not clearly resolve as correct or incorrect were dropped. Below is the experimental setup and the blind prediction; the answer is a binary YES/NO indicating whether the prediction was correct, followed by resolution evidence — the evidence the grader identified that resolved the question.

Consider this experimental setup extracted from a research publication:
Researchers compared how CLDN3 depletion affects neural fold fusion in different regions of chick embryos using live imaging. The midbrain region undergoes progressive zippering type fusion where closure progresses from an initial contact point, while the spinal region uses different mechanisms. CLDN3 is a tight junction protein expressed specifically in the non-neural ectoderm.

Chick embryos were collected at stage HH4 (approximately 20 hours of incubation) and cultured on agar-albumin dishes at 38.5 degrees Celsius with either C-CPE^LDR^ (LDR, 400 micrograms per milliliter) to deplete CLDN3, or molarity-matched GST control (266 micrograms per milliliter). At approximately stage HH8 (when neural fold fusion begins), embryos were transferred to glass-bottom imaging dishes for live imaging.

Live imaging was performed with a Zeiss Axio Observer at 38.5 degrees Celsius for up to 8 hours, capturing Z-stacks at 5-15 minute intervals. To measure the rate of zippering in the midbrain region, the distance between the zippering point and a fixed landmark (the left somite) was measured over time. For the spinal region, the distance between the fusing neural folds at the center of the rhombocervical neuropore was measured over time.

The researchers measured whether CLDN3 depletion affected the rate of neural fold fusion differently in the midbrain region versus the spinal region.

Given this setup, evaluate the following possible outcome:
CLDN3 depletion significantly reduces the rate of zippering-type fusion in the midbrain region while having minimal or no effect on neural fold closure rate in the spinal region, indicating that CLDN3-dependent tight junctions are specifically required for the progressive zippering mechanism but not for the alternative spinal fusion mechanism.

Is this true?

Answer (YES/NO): NO